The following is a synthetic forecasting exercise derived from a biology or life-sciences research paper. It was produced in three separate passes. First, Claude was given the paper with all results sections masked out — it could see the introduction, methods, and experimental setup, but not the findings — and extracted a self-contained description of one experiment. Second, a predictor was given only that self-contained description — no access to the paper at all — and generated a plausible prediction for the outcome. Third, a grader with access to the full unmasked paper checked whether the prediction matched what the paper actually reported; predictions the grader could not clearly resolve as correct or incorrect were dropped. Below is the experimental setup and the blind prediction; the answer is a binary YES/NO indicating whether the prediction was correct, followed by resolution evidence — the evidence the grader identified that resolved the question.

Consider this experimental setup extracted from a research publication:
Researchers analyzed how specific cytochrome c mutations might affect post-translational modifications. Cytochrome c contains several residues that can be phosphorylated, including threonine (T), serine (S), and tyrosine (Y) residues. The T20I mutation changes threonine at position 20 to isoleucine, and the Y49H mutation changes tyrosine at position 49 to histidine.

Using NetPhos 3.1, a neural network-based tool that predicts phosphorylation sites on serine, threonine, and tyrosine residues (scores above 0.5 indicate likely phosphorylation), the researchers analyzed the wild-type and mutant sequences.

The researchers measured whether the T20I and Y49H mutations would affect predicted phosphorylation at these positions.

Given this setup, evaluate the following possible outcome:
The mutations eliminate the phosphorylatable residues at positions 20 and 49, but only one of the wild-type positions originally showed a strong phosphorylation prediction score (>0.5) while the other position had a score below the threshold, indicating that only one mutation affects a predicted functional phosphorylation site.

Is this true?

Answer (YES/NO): YES